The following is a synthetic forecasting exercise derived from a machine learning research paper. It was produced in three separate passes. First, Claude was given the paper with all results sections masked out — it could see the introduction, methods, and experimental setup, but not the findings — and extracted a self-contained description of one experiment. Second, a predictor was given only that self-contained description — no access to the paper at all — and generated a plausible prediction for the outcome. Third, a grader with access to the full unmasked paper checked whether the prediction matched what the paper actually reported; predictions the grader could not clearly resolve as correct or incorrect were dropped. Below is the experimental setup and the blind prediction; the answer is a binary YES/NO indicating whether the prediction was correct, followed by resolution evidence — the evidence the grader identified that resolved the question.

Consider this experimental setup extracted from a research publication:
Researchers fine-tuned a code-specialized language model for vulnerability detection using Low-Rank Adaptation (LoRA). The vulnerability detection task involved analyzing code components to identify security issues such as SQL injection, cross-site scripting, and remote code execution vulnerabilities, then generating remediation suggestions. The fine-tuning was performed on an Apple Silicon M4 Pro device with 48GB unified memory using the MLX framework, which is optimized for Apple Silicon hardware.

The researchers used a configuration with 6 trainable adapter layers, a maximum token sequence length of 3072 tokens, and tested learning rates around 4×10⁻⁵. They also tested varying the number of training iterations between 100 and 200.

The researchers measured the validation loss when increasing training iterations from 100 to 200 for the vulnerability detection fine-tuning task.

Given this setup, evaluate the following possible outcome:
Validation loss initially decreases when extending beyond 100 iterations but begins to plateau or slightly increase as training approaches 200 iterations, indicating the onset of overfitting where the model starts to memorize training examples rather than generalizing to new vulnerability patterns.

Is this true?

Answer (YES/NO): NO